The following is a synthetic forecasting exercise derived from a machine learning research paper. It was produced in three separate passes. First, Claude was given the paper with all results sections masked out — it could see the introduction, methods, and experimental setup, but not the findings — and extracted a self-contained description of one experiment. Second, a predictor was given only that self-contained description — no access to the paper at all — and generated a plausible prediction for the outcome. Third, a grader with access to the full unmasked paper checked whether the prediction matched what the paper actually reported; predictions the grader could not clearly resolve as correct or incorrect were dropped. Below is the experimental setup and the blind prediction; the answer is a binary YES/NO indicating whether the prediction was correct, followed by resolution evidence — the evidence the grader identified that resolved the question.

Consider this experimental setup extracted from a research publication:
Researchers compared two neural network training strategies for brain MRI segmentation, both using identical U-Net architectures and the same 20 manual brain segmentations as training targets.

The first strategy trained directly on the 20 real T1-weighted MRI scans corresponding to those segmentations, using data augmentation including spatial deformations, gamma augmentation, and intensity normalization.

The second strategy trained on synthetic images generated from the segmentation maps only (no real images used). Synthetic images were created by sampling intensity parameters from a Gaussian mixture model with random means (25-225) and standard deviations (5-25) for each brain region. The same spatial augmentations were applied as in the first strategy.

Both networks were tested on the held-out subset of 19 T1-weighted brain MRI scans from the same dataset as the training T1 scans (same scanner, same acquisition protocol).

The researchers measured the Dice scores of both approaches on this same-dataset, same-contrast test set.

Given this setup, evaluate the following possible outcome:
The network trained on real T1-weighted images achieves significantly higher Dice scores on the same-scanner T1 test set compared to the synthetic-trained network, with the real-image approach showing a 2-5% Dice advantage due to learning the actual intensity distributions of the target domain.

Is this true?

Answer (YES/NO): YES